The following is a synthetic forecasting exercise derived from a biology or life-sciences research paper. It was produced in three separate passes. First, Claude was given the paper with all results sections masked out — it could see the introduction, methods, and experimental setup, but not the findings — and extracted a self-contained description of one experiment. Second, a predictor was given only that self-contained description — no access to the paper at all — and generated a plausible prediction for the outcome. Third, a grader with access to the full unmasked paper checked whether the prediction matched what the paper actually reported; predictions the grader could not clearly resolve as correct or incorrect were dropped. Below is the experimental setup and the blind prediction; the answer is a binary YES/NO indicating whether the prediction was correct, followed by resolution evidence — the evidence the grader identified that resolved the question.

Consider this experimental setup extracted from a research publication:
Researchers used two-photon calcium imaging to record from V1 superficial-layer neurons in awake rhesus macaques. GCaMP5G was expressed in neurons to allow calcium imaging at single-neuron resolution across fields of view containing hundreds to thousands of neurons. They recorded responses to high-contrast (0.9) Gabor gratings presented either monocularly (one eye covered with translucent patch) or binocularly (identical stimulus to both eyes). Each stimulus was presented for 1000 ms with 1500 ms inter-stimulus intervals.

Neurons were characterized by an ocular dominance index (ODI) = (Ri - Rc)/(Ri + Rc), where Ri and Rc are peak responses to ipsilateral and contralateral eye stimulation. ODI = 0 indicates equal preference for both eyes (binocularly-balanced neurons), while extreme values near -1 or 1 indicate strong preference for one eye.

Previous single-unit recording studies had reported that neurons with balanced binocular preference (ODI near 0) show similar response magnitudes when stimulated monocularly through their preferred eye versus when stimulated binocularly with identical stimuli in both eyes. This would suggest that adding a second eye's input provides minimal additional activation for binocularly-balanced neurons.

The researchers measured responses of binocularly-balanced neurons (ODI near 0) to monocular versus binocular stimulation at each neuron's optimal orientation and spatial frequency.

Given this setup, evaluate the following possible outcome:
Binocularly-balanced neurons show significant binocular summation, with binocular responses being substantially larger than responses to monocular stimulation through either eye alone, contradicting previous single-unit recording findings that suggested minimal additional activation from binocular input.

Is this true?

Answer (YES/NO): YES